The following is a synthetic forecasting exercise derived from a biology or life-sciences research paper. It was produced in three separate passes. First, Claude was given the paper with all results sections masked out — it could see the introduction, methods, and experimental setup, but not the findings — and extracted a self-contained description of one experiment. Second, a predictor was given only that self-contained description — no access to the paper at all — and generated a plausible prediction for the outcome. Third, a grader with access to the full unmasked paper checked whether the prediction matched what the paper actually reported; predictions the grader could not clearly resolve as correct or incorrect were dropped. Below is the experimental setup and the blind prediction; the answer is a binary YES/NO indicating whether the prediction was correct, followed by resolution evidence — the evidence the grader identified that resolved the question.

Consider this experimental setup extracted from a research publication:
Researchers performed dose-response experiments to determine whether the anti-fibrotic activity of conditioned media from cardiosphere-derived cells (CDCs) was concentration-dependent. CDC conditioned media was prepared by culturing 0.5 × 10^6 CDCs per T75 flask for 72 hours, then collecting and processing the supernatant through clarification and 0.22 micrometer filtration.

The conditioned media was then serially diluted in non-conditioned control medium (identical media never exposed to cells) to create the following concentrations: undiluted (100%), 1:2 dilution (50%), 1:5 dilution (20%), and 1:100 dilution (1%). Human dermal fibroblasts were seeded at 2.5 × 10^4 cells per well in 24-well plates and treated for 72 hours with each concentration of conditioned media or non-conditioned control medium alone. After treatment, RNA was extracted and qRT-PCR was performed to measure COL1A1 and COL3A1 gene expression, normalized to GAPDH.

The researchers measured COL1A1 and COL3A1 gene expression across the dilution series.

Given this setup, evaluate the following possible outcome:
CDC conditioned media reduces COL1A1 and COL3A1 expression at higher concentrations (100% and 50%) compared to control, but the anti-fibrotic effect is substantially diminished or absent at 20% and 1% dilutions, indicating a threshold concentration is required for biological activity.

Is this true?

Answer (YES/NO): YES